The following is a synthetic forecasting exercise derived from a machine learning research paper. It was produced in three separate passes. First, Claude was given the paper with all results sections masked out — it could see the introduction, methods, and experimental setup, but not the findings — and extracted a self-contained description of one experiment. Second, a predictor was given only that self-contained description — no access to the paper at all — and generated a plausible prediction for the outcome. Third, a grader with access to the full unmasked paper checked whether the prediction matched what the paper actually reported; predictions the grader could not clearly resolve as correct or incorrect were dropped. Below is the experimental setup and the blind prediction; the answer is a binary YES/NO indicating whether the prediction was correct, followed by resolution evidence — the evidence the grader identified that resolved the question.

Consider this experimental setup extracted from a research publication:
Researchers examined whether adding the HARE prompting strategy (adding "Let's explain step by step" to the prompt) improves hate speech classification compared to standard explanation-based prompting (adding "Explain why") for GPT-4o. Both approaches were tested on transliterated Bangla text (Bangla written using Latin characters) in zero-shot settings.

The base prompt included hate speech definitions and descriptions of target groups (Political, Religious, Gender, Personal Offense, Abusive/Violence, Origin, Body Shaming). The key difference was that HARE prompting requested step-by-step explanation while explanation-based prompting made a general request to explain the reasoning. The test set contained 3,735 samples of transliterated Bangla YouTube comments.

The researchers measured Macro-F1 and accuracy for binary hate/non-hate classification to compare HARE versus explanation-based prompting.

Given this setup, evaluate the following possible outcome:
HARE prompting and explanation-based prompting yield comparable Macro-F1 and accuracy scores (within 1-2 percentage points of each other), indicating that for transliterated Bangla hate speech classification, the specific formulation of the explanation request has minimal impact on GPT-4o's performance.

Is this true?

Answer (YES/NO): YES